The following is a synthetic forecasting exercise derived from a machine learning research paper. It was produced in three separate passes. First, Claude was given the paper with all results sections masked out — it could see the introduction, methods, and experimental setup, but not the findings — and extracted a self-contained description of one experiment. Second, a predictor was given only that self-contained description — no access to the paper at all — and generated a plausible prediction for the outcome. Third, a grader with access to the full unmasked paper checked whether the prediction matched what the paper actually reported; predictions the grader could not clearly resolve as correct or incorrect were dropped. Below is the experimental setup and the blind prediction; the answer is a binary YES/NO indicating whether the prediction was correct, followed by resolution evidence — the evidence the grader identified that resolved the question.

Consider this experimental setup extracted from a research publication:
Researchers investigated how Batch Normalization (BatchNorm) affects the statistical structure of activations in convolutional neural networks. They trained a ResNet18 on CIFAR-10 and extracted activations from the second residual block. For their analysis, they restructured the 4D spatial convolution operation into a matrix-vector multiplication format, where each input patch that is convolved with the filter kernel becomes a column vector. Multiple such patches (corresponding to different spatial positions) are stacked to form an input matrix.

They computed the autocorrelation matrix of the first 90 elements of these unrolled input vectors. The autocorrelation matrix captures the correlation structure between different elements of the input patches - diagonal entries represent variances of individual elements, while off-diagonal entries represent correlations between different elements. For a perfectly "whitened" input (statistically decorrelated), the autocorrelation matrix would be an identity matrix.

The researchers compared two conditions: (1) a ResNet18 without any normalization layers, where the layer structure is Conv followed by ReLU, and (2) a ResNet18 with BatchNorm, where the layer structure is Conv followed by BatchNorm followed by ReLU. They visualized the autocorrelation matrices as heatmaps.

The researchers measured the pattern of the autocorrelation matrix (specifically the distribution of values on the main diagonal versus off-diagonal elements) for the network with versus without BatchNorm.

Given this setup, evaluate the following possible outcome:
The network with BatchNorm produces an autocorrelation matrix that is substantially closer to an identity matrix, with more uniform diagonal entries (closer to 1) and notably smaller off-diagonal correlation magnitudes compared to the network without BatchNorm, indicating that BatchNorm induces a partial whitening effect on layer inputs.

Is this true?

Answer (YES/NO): YES